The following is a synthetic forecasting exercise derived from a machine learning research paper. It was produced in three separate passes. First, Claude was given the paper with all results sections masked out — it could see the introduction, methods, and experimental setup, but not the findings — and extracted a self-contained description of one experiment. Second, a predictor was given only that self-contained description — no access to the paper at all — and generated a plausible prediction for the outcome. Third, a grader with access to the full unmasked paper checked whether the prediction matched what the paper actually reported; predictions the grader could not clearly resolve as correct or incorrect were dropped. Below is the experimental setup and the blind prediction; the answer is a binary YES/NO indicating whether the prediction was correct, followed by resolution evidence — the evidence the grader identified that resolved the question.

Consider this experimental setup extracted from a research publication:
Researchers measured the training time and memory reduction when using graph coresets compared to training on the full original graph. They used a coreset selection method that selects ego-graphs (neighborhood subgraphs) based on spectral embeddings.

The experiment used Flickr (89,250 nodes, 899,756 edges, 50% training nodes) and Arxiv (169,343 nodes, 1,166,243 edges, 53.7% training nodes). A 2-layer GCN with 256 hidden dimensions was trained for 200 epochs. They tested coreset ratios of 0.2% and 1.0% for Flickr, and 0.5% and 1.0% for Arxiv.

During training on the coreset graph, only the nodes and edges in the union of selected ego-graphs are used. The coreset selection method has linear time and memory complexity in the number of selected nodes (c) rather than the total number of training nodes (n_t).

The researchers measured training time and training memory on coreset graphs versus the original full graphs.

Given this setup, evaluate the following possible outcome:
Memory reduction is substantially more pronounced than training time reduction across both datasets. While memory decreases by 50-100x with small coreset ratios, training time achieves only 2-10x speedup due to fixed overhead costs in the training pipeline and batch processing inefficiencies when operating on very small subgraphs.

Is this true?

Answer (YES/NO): YES